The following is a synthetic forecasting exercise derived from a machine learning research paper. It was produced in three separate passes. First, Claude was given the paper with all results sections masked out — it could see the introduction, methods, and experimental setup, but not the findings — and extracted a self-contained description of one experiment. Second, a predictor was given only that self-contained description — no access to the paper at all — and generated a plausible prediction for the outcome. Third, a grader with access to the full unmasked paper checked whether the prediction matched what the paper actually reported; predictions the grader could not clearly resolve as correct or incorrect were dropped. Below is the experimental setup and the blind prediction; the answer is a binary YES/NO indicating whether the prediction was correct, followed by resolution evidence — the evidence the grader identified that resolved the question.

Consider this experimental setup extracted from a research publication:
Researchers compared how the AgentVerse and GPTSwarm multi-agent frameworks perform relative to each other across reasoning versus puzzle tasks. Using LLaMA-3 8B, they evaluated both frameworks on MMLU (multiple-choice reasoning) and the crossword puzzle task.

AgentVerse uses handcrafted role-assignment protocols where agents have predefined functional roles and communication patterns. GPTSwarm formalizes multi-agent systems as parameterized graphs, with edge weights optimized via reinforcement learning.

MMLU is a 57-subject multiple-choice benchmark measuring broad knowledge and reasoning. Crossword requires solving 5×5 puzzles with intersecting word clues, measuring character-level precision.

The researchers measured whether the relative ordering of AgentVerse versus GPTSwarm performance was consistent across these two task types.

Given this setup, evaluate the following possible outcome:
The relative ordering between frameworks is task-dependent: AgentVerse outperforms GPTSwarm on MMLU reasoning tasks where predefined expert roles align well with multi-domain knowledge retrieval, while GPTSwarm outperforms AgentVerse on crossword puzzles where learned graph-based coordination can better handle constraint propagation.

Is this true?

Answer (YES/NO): NO